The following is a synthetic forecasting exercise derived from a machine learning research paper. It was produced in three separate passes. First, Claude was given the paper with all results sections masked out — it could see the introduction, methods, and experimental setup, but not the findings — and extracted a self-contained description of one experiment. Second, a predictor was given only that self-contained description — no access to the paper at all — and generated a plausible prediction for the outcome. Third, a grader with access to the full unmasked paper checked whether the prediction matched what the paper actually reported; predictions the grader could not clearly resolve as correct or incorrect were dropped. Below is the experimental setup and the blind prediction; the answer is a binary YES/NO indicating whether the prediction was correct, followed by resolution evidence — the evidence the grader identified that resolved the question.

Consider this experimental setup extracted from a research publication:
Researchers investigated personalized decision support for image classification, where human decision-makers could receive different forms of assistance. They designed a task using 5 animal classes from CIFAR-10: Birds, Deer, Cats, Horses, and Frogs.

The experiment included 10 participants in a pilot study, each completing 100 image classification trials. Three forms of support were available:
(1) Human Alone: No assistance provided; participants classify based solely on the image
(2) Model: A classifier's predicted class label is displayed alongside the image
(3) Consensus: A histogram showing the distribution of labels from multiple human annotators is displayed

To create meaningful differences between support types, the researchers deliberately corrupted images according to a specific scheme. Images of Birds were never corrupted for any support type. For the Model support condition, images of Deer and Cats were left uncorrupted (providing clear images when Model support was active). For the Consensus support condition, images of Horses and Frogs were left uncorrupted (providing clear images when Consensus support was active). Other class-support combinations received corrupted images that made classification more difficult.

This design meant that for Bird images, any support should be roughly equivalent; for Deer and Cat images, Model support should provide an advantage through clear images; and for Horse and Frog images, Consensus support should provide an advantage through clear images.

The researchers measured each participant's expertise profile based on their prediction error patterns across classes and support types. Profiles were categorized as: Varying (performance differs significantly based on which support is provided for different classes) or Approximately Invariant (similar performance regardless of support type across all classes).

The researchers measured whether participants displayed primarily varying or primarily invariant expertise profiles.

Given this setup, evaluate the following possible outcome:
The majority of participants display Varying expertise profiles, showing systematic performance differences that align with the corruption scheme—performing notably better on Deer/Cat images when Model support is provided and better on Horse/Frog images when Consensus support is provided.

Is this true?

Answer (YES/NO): YES